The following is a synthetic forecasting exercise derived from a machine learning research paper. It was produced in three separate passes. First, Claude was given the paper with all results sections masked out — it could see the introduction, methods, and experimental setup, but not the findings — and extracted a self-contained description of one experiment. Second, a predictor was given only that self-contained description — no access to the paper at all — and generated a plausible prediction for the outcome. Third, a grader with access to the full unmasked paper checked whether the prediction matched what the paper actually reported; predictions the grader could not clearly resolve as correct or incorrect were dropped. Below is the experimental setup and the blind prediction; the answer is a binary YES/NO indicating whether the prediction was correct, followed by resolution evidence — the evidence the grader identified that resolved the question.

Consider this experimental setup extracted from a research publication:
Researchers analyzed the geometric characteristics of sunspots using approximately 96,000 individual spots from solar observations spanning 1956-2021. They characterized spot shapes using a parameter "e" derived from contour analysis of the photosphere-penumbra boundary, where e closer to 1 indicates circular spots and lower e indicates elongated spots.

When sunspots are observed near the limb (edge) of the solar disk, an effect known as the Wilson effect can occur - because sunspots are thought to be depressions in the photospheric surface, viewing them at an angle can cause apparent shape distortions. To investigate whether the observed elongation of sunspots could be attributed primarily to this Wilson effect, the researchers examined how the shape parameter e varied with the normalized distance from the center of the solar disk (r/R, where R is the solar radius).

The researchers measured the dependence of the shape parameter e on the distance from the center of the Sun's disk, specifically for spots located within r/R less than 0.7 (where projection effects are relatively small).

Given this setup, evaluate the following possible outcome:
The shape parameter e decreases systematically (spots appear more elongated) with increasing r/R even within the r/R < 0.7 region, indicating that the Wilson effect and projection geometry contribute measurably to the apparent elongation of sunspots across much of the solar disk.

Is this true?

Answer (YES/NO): NO